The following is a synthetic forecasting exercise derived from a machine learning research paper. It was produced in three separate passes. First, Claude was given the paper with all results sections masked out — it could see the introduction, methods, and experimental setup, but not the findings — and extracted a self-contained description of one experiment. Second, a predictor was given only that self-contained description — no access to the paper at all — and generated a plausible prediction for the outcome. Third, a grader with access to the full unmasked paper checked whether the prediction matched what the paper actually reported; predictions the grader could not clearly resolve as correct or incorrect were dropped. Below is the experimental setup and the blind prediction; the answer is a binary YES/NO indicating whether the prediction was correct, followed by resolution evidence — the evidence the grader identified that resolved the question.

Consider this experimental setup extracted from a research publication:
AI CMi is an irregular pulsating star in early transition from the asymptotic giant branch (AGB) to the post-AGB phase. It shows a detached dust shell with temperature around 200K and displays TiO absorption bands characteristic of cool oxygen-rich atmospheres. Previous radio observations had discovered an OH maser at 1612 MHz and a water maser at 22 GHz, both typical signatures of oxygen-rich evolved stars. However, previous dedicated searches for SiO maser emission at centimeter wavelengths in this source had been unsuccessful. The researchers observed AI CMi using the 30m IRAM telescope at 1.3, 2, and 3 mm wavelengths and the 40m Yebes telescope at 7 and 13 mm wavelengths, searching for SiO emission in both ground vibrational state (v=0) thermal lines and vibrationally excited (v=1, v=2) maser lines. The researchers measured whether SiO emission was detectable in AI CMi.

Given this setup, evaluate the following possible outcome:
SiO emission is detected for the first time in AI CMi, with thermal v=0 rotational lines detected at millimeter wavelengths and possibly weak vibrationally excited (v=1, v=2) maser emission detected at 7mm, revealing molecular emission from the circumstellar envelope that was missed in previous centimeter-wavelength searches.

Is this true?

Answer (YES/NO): NO